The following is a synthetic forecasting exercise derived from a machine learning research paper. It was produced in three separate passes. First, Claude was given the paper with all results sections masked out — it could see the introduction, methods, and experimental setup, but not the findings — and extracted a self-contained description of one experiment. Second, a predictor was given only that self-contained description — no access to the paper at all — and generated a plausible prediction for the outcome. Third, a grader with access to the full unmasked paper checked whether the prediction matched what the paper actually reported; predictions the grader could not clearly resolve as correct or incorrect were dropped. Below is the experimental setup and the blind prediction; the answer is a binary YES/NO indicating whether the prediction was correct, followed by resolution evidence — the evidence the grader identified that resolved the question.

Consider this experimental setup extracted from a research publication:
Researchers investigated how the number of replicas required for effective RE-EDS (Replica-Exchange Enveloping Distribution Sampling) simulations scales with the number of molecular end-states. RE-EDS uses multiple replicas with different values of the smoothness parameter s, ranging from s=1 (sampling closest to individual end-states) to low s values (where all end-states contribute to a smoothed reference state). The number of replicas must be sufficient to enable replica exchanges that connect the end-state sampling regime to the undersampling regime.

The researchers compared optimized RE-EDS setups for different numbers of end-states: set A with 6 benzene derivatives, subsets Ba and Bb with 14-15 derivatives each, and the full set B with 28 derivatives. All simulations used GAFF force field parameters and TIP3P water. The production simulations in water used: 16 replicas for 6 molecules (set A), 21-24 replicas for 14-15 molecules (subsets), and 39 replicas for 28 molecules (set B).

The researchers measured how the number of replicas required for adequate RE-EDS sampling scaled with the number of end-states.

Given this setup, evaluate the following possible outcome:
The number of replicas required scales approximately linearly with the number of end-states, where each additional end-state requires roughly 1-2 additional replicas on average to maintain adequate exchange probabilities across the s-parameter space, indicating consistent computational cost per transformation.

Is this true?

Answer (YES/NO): NO